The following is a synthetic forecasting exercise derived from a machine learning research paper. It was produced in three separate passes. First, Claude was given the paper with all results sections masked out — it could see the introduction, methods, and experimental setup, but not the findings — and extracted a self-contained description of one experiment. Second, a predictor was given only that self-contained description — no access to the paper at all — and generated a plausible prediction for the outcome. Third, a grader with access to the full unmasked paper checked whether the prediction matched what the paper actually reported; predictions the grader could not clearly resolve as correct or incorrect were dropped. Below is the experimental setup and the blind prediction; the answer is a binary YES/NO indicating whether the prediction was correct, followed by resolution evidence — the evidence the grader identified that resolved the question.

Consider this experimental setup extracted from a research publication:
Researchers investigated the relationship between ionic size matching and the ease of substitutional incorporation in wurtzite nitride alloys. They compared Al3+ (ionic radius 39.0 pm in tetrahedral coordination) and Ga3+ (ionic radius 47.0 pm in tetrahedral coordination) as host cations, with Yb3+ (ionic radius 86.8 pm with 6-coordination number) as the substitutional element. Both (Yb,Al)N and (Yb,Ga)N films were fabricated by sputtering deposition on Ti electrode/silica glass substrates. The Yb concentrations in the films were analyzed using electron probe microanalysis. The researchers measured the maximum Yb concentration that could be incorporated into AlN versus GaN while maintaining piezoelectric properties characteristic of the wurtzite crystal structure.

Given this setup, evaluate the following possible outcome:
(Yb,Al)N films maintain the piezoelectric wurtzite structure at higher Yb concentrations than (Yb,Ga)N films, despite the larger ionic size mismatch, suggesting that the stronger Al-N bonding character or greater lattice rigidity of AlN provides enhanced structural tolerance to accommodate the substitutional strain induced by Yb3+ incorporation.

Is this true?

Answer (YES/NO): NO